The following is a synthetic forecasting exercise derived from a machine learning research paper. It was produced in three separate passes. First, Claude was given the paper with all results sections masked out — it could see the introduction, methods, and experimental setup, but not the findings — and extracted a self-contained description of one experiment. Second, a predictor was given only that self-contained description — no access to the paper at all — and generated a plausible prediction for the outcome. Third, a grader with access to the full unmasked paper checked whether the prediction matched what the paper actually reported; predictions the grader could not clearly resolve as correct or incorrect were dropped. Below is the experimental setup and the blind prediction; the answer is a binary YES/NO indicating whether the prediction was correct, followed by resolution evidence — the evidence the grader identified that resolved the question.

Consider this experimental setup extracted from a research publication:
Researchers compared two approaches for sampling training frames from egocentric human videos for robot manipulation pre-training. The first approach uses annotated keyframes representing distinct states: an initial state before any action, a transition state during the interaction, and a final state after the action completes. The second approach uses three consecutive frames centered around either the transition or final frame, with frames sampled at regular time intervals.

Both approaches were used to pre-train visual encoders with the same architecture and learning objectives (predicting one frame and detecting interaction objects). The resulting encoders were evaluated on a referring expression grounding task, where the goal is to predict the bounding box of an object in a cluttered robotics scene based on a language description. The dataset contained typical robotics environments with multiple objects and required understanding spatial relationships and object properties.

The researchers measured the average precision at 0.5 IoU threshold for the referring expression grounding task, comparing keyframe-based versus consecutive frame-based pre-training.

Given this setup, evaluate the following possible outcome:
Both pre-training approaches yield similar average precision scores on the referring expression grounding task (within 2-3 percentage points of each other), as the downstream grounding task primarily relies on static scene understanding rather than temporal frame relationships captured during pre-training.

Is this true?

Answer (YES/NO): YES